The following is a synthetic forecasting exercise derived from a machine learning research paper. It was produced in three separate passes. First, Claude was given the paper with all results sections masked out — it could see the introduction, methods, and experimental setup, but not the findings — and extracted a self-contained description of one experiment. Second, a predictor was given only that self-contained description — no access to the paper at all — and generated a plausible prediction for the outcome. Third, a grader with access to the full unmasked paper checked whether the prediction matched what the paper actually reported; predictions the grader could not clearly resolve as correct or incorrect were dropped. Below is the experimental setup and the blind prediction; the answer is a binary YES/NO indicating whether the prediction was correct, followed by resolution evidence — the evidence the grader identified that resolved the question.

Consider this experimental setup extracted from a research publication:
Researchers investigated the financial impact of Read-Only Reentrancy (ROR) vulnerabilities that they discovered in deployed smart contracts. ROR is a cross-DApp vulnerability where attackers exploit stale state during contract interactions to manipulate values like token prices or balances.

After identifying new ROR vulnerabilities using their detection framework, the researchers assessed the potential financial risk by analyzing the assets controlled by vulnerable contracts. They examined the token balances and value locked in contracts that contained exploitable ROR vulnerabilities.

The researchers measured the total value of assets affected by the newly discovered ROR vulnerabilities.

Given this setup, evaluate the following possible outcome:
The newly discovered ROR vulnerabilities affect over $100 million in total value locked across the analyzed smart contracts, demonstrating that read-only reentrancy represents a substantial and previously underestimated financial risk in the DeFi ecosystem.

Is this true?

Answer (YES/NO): NO